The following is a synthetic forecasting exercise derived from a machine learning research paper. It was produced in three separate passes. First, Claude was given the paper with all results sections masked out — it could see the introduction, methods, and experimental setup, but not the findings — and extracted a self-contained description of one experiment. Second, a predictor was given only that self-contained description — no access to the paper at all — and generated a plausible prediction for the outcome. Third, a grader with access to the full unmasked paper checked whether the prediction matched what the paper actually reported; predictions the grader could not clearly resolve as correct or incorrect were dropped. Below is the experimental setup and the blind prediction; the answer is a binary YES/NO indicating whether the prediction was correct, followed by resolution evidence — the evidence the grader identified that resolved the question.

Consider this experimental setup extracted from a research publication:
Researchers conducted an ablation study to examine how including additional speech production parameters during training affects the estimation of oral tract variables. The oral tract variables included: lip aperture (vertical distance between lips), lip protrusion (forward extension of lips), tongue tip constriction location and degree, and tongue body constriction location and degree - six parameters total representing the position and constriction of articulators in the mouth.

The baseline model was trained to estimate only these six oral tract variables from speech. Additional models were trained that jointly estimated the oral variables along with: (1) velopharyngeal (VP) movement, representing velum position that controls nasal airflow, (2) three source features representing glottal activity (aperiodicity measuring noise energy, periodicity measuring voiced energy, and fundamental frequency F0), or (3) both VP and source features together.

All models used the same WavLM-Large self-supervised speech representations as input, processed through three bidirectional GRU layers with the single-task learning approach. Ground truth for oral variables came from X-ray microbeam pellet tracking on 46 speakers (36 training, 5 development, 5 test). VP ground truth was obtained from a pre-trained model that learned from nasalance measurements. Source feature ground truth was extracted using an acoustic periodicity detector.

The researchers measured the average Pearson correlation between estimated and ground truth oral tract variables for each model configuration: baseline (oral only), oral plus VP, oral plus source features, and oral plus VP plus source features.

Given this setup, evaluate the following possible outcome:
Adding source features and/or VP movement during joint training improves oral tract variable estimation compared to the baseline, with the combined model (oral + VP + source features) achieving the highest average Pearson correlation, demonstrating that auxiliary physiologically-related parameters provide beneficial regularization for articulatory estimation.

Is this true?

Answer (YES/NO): YES